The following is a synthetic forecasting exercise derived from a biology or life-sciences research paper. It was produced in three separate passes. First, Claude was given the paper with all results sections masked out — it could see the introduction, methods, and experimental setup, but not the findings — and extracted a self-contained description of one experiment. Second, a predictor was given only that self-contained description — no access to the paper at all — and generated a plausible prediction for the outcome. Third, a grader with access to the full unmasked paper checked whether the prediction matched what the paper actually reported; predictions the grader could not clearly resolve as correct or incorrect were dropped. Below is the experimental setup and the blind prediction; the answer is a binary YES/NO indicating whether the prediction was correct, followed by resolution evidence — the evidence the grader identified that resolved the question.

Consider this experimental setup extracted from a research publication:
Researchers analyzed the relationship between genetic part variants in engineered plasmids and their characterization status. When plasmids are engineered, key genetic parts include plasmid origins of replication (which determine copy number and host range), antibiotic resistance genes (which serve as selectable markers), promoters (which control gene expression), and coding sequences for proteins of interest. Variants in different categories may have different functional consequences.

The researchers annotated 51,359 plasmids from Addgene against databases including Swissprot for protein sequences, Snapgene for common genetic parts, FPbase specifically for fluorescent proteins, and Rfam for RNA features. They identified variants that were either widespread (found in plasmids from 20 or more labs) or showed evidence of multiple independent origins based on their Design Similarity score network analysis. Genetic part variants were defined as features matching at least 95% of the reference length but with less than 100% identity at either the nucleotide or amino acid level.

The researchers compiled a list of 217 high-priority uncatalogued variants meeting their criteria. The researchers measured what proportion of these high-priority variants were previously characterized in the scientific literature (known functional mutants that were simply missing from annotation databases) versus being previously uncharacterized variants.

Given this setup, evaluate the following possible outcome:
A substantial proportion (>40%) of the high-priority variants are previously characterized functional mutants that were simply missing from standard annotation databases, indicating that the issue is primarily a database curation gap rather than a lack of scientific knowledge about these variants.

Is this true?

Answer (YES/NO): NO